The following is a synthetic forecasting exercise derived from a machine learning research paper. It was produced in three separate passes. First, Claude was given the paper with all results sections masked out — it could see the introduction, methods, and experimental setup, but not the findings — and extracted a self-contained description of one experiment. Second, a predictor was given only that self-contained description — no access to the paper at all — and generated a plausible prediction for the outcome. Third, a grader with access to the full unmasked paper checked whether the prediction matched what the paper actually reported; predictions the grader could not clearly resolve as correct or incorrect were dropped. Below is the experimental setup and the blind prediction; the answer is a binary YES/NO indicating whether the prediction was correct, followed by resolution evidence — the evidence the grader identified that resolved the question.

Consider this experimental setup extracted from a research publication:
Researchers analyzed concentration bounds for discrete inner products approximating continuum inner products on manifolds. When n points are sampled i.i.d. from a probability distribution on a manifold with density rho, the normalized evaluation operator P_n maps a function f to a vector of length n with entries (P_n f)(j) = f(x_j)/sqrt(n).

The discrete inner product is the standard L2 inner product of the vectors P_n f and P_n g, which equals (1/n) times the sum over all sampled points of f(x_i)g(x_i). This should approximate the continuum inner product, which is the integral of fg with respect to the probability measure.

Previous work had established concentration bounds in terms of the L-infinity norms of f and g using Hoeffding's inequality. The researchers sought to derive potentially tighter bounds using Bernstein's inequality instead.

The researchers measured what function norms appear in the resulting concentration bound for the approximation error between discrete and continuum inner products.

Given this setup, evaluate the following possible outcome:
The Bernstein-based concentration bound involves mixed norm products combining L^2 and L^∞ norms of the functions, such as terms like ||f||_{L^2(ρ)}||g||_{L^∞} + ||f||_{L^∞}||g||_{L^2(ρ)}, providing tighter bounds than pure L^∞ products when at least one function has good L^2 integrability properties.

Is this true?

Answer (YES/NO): NO